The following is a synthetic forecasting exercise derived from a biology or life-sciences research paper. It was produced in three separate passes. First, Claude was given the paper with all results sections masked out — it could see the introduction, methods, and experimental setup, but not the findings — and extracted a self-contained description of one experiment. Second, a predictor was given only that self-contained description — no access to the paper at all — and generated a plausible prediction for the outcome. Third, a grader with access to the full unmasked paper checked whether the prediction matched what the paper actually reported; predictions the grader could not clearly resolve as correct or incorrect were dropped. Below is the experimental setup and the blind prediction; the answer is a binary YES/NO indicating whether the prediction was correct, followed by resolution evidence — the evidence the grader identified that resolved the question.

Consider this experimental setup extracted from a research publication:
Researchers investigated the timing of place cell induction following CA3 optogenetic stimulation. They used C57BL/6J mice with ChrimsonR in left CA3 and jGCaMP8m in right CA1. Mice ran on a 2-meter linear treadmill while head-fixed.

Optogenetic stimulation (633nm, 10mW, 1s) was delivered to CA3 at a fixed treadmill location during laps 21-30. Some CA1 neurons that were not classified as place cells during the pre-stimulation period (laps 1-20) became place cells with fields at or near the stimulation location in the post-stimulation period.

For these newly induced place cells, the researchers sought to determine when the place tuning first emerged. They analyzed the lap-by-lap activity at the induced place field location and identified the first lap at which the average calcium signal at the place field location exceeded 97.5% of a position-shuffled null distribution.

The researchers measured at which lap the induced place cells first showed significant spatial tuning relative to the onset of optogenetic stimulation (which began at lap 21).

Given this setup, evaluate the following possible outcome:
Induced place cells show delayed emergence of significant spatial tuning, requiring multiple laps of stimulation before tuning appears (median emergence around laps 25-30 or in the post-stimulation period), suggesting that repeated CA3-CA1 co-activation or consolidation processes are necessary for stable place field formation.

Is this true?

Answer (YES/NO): YES